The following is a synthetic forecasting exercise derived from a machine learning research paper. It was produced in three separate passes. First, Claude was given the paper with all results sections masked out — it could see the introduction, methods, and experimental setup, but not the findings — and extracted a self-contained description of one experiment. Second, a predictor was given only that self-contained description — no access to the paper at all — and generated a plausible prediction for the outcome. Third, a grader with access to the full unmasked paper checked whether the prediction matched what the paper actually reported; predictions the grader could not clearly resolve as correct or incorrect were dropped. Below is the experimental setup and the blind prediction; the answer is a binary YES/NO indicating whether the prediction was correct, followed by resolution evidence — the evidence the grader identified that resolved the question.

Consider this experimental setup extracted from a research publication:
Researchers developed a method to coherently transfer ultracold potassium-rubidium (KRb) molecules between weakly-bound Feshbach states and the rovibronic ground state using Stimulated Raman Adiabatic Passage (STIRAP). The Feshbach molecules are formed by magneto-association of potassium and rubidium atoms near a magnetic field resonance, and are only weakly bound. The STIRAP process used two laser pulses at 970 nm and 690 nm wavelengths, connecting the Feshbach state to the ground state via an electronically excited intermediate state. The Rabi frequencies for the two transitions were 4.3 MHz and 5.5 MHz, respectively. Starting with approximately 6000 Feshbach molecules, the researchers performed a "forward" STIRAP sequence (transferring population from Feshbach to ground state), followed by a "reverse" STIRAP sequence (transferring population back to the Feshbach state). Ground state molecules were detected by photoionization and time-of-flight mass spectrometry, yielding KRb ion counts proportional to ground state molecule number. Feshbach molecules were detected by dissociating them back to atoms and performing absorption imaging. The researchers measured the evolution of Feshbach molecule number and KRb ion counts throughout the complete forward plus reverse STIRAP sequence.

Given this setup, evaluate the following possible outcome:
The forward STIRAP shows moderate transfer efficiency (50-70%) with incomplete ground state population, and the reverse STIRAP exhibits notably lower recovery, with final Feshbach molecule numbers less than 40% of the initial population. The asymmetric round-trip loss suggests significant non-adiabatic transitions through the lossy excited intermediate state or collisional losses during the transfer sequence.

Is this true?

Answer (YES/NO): NO